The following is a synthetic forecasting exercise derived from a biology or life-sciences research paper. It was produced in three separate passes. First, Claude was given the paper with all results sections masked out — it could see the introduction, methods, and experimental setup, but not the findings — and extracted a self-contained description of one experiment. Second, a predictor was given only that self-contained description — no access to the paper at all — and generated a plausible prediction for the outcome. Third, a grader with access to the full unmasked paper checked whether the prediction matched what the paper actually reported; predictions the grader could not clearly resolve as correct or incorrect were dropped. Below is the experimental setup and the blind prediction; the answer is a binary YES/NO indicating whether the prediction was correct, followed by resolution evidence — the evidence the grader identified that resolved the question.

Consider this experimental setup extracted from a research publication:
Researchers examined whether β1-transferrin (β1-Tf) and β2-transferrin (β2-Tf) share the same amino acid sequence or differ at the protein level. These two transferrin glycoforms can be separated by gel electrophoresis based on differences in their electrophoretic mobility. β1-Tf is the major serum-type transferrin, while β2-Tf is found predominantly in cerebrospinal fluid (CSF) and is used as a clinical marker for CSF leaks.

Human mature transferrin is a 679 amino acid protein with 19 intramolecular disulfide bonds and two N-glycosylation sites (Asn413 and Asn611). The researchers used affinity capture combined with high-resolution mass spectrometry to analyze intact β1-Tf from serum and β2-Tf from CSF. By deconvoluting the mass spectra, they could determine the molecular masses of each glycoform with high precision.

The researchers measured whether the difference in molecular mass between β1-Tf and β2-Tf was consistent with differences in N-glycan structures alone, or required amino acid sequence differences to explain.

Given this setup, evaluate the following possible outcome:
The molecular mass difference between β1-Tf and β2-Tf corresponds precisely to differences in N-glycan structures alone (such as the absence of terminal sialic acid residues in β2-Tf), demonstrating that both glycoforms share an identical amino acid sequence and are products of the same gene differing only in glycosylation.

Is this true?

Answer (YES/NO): YES